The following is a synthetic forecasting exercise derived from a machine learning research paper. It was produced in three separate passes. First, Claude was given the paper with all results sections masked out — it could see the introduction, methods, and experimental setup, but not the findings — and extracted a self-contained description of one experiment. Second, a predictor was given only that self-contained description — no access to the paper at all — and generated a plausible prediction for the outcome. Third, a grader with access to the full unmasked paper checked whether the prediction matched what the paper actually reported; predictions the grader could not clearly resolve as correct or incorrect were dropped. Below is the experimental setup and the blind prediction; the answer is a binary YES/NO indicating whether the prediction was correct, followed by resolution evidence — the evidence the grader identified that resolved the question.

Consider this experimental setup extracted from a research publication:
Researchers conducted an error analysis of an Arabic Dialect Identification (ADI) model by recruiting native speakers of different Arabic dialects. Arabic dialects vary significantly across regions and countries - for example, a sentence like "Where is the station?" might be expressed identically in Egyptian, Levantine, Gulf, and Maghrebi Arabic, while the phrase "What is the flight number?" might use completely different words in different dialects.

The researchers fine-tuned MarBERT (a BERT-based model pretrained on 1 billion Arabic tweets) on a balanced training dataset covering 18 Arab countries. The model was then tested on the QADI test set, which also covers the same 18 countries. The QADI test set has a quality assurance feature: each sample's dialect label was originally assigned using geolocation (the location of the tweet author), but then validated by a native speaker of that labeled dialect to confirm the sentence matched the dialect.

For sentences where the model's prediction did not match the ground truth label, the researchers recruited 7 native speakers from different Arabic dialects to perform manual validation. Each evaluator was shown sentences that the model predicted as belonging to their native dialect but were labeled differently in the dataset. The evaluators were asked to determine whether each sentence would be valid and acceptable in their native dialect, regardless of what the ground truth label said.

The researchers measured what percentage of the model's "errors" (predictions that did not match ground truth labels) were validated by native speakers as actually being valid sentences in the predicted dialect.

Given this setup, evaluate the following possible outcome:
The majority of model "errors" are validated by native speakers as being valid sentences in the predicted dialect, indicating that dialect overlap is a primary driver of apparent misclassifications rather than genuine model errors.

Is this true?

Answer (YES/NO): YES